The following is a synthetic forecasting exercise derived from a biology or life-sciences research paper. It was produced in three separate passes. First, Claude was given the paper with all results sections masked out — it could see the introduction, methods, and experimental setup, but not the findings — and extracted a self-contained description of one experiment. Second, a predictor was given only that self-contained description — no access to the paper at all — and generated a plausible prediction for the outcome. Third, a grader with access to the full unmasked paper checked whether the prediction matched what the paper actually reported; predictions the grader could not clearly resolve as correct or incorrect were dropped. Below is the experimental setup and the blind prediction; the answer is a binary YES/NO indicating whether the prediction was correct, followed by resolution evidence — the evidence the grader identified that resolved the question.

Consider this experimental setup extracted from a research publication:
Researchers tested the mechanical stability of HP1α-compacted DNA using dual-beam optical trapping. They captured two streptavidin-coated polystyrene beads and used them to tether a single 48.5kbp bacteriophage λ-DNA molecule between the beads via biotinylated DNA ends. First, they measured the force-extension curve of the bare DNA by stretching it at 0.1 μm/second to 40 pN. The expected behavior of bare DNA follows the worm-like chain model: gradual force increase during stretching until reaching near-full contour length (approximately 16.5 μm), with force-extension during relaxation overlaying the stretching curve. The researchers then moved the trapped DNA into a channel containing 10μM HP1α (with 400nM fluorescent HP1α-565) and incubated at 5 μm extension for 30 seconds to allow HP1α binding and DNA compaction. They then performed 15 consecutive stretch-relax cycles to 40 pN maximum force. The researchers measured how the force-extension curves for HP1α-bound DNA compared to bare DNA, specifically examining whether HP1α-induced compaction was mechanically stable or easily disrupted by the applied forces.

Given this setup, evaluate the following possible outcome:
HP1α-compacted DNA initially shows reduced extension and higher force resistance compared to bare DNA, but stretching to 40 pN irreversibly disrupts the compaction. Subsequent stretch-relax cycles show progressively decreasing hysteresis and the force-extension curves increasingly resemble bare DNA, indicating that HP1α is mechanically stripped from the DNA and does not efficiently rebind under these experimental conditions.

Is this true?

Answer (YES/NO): NO